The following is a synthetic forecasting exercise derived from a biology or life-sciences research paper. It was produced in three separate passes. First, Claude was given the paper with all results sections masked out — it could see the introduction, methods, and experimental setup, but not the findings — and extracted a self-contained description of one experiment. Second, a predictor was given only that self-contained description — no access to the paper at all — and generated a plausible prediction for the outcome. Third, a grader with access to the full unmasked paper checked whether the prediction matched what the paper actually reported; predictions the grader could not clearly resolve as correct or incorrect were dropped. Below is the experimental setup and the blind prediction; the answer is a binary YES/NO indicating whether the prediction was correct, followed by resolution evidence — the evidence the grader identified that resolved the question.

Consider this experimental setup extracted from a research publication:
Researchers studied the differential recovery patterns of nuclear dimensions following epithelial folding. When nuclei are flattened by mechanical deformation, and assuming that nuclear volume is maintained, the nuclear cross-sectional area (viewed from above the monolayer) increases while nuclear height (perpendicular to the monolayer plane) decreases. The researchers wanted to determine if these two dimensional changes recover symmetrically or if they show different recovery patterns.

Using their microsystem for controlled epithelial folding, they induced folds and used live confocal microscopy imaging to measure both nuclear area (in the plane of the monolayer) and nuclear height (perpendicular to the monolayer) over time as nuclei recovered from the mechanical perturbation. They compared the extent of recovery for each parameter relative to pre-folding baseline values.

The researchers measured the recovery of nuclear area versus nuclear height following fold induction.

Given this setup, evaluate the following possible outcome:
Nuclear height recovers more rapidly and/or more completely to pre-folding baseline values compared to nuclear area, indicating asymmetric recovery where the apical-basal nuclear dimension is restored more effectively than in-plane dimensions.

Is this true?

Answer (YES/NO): YES